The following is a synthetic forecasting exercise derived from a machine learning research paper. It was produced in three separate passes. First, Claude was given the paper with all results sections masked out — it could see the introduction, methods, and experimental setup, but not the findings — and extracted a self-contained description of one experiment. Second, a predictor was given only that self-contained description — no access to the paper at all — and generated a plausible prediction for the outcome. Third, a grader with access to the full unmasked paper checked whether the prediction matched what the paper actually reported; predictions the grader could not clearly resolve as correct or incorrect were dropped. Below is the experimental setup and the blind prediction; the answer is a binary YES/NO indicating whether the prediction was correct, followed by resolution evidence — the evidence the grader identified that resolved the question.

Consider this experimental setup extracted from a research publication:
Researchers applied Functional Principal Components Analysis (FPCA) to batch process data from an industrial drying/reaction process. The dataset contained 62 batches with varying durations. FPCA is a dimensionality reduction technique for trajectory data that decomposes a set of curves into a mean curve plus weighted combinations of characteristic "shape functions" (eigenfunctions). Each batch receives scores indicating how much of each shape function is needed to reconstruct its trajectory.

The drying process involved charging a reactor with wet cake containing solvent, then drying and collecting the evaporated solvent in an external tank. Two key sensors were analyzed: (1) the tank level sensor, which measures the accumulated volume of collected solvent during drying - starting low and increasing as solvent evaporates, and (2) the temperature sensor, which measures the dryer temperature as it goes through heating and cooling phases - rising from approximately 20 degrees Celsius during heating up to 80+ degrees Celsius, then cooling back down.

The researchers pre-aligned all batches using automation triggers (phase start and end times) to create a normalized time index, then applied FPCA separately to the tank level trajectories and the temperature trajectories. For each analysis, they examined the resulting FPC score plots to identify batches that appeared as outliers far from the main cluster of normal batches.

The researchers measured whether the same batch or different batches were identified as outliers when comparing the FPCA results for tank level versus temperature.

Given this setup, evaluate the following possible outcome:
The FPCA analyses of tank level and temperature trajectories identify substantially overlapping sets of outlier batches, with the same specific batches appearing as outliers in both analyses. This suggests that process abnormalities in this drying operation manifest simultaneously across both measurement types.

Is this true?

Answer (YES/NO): NO